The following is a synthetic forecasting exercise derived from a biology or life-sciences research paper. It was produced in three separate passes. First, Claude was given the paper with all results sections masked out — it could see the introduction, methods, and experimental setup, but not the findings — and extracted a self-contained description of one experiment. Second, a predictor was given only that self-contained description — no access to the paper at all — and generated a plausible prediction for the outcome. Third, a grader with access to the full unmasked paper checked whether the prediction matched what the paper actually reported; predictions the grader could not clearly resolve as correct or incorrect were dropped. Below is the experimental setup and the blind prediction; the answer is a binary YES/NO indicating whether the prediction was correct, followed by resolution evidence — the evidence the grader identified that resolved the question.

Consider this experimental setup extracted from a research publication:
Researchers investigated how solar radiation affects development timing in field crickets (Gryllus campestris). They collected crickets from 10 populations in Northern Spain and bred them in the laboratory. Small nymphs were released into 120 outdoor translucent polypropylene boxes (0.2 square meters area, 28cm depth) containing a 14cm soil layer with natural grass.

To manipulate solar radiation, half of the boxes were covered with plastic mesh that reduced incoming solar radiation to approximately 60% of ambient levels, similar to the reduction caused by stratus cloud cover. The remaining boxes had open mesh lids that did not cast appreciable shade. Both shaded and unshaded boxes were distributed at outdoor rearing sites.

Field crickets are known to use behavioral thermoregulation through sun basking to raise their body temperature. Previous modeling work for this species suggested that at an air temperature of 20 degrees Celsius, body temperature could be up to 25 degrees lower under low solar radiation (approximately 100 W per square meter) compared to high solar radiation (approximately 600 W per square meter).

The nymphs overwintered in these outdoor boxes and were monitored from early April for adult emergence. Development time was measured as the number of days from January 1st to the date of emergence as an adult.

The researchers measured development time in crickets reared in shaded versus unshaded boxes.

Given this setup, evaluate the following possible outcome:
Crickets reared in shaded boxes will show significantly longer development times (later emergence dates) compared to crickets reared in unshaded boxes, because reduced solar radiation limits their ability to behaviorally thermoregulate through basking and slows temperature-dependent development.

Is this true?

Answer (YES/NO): NO